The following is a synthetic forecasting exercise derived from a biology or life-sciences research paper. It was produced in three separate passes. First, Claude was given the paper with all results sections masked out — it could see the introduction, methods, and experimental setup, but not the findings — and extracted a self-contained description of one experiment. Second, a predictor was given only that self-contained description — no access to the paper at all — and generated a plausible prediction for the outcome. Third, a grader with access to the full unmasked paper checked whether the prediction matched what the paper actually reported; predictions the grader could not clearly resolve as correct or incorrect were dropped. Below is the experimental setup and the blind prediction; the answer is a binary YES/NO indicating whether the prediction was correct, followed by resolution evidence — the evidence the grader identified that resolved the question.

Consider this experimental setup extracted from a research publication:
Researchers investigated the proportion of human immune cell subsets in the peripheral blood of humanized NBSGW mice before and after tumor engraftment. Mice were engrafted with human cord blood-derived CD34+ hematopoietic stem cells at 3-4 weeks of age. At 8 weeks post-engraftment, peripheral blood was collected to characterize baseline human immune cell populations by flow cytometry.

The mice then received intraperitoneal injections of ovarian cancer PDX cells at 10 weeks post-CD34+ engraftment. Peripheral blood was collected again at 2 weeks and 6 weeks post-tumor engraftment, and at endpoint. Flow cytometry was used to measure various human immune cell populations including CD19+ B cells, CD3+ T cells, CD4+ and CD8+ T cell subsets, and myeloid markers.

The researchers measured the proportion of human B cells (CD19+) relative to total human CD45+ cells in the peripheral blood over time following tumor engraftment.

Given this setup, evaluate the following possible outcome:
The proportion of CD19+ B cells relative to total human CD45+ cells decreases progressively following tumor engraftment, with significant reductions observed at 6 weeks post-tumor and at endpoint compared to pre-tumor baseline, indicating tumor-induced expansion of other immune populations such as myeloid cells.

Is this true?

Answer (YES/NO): NO